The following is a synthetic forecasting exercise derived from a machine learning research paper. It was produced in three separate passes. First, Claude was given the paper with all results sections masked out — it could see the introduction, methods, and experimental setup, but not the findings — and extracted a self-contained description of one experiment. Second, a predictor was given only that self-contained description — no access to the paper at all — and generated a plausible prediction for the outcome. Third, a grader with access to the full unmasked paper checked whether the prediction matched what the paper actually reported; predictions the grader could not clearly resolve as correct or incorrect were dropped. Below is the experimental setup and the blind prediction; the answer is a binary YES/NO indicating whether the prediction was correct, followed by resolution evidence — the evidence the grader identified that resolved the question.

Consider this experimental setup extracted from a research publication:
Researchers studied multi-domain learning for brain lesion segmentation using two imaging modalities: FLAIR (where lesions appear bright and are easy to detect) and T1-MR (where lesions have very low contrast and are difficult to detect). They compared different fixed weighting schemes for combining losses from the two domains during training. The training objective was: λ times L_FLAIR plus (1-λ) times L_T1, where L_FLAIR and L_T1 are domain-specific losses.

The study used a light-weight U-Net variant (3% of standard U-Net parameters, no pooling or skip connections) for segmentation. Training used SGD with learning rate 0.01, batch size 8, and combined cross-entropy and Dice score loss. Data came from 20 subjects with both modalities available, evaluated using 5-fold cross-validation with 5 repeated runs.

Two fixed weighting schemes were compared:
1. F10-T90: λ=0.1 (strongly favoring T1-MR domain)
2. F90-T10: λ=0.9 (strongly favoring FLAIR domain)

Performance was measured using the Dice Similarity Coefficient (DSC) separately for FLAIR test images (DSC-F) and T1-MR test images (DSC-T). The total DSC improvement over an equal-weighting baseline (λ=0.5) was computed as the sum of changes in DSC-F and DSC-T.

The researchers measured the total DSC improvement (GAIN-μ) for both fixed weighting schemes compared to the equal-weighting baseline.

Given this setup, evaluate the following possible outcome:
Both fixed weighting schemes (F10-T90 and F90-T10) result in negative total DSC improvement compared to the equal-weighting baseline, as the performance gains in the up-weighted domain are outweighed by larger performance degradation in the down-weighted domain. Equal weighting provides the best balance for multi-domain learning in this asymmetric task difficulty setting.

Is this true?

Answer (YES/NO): NO